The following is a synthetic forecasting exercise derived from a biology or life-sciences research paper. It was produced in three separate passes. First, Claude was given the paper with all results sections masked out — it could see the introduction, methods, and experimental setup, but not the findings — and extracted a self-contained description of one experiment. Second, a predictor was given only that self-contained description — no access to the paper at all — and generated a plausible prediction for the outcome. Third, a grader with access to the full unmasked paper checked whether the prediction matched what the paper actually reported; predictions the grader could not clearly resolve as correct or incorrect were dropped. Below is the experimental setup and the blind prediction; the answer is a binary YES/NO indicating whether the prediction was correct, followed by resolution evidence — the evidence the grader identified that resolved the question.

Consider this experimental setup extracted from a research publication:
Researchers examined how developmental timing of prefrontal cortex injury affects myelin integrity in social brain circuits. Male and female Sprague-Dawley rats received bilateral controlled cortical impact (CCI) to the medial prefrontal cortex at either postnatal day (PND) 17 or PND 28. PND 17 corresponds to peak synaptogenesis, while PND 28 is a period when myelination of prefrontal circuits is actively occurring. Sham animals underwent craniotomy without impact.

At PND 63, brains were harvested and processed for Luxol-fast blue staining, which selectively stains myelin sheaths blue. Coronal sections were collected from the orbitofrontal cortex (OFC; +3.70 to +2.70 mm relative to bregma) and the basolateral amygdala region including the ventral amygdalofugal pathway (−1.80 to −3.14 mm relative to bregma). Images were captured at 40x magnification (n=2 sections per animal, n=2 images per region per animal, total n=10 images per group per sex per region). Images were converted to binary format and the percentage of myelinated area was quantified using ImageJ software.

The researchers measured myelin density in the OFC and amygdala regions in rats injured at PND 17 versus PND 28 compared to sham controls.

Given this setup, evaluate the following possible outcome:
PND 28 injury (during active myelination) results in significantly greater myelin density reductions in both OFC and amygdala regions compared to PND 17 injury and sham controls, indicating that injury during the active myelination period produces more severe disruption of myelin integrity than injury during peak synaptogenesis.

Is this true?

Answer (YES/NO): NO